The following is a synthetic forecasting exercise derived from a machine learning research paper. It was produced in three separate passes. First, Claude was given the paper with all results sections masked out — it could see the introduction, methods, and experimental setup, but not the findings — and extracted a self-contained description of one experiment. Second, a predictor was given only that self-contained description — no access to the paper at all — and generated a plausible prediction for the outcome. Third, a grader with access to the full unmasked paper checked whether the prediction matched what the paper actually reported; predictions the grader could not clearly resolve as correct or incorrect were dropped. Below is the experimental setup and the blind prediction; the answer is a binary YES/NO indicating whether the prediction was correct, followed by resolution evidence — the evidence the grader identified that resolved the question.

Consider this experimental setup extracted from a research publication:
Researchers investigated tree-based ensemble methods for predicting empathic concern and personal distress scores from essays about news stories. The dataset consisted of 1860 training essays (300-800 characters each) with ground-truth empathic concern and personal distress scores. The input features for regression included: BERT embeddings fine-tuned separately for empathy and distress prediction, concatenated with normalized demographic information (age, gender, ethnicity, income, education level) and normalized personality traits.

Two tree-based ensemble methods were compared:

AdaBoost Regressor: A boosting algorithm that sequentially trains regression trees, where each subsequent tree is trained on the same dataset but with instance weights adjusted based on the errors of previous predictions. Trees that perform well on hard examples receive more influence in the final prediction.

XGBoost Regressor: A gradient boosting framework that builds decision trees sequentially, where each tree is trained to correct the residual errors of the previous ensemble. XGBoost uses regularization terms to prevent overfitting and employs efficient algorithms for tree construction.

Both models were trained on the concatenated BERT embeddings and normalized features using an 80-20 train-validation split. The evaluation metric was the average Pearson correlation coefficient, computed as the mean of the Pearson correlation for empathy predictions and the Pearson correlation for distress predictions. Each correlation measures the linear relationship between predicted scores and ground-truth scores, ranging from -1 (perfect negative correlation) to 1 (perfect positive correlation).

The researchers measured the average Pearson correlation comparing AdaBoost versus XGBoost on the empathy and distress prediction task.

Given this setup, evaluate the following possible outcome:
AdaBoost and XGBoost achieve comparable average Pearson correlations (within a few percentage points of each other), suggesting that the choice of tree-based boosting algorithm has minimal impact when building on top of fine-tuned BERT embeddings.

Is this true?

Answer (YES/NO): YES